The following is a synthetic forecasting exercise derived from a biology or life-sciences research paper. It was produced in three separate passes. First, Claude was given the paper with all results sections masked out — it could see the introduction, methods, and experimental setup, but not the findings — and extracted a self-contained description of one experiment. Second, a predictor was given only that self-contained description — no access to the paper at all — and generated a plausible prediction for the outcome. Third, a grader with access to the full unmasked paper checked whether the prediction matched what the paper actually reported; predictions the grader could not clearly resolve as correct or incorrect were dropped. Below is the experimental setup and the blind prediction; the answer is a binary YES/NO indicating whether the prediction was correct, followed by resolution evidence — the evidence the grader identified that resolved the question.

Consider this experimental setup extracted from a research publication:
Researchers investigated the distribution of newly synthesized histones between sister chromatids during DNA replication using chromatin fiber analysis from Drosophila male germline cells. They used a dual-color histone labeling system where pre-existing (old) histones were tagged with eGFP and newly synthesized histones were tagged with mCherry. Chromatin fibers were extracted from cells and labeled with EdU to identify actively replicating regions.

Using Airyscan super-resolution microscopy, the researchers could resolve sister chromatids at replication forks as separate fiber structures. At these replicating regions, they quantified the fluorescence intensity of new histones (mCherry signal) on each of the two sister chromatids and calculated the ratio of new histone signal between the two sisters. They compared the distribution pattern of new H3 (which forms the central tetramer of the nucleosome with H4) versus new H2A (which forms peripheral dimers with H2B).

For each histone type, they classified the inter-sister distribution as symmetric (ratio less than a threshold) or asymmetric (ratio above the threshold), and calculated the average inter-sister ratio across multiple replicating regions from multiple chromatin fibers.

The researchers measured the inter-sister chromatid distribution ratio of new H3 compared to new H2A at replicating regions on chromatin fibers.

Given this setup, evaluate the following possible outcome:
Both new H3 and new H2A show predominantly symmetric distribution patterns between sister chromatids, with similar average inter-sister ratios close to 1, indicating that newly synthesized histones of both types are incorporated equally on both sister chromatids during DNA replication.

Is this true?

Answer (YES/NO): NO